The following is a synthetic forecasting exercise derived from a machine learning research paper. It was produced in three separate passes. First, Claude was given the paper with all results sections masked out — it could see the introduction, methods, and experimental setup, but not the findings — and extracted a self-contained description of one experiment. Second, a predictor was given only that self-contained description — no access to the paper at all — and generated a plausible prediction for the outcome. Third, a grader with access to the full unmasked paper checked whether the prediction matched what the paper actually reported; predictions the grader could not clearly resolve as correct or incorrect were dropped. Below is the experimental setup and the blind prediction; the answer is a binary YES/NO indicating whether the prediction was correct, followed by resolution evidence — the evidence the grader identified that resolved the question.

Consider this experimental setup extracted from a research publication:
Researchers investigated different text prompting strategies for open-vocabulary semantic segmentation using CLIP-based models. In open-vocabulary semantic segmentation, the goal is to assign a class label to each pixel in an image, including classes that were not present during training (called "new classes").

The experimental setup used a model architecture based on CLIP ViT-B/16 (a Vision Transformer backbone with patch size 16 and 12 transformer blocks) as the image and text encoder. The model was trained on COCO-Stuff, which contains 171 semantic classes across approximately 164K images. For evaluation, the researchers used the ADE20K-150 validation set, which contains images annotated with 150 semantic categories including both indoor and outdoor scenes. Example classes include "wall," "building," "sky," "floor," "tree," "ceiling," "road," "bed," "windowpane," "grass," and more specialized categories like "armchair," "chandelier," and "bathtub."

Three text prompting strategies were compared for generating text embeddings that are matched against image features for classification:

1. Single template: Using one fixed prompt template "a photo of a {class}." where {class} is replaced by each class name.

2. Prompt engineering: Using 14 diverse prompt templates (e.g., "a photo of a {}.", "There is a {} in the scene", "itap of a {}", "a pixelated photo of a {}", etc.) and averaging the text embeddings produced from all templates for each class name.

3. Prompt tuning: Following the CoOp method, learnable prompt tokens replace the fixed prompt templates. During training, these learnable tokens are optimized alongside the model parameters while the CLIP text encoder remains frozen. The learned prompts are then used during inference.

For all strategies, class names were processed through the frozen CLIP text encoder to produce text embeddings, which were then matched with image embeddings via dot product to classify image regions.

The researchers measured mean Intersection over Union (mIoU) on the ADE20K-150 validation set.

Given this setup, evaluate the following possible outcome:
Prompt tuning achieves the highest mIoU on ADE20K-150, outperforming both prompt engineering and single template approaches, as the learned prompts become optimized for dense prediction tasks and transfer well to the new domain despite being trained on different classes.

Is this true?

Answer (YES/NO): NO